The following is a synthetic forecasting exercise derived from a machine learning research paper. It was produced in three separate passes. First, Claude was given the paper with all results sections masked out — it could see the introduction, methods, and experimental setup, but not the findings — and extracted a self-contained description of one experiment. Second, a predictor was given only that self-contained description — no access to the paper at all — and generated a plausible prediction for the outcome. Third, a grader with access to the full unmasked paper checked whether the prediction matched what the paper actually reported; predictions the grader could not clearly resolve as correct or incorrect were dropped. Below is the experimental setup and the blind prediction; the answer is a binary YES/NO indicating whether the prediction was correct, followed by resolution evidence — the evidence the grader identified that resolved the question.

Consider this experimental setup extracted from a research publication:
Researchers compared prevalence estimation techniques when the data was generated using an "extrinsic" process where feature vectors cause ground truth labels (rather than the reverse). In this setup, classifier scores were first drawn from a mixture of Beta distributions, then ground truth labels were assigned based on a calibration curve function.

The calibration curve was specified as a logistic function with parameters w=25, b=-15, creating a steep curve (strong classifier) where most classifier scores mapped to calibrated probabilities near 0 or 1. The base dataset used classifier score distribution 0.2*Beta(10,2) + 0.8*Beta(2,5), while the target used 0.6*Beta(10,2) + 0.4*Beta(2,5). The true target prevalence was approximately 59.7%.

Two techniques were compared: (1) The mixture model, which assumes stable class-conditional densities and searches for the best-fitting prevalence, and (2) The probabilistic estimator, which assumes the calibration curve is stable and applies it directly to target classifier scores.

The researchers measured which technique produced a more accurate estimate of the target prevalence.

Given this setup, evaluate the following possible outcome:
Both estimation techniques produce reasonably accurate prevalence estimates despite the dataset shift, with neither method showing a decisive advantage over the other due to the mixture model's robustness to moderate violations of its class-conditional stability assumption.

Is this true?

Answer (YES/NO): NO